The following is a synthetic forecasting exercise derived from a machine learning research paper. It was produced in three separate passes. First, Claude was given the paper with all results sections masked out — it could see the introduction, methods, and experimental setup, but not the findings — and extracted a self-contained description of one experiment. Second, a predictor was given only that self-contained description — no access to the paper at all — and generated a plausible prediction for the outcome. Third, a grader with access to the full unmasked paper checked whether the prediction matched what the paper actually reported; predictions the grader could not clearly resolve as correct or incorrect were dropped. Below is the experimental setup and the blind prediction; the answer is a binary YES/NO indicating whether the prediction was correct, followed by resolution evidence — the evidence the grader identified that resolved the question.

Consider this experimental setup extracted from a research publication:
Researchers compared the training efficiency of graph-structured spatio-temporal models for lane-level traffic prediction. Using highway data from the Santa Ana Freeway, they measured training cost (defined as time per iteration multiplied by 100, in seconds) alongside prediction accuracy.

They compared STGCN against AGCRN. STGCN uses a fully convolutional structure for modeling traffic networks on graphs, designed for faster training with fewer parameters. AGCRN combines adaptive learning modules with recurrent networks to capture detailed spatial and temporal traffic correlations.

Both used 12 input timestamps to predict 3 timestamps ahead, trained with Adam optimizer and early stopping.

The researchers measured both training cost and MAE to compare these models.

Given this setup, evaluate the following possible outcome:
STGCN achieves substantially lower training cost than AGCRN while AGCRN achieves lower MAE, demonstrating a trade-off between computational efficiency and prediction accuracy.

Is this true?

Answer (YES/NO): YES